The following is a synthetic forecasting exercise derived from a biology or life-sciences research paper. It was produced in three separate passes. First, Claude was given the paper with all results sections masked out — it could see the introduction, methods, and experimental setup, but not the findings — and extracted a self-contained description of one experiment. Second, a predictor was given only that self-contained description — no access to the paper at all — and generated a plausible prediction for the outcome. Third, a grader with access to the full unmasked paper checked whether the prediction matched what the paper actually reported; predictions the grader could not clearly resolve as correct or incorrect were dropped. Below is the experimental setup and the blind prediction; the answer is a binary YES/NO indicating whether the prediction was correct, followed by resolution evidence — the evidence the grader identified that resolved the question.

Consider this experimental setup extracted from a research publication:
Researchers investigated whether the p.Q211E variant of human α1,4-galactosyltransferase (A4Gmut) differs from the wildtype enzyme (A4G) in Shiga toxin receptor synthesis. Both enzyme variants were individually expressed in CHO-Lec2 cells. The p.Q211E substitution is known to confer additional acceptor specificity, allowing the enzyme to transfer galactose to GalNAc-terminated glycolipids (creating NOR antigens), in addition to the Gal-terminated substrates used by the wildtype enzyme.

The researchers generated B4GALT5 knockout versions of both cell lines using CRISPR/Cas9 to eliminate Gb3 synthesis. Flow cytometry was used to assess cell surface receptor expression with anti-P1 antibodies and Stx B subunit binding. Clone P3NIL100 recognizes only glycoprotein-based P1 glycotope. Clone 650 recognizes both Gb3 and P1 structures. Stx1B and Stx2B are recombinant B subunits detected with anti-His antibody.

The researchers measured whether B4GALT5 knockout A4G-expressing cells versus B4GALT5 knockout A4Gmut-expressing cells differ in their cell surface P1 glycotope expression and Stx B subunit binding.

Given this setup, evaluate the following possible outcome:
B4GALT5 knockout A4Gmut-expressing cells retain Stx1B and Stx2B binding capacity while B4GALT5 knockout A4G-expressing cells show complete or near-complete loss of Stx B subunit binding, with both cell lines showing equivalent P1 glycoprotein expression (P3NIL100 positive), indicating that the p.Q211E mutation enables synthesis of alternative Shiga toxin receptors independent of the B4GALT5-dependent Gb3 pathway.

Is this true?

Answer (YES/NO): NO